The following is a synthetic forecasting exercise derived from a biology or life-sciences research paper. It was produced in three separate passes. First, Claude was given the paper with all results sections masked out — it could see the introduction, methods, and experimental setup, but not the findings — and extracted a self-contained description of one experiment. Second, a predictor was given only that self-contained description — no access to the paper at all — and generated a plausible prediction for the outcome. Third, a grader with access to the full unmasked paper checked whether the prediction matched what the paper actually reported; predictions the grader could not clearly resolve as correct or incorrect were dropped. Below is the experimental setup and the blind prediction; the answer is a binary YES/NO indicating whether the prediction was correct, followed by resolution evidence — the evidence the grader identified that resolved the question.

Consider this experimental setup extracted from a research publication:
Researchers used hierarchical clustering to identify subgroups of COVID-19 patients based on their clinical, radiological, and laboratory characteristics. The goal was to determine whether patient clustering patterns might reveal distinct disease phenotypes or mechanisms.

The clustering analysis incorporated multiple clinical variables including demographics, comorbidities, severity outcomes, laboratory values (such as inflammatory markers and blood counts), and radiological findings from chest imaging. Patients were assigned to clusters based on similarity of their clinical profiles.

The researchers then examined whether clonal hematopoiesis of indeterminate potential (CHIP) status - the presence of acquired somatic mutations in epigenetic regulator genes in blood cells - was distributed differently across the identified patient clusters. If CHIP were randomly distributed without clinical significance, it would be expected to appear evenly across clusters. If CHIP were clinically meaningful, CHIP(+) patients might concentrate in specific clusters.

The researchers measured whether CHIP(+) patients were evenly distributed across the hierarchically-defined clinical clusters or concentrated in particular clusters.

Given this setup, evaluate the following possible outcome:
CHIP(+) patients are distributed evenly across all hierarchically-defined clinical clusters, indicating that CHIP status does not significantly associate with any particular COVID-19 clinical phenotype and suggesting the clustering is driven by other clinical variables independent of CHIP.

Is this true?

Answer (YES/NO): NO